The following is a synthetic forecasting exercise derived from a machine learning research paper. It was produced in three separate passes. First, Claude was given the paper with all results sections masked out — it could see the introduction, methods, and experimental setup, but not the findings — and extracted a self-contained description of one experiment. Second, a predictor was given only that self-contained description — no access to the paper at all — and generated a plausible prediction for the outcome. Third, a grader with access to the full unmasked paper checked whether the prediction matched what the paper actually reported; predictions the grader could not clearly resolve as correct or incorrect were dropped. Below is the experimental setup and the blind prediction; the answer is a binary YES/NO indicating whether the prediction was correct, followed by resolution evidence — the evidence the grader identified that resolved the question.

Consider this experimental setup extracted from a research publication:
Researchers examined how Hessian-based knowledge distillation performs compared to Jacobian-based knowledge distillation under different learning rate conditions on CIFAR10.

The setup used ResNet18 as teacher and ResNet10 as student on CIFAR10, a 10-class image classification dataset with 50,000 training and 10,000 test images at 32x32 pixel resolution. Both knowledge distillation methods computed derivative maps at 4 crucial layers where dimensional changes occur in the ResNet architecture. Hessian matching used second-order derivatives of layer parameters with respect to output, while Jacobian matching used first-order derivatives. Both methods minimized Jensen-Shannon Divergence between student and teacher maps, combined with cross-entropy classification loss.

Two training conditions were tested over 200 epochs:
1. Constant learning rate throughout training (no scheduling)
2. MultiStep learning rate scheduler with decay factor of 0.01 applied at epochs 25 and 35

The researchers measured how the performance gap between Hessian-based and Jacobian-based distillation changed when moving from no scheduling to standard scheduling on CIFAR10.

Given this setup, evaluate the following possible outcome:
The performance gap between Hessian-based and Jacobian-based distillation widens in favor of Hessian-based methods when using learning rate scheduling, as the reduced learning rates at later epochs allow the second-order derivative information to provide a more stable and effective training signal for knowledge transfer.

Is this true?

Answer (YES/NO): NO